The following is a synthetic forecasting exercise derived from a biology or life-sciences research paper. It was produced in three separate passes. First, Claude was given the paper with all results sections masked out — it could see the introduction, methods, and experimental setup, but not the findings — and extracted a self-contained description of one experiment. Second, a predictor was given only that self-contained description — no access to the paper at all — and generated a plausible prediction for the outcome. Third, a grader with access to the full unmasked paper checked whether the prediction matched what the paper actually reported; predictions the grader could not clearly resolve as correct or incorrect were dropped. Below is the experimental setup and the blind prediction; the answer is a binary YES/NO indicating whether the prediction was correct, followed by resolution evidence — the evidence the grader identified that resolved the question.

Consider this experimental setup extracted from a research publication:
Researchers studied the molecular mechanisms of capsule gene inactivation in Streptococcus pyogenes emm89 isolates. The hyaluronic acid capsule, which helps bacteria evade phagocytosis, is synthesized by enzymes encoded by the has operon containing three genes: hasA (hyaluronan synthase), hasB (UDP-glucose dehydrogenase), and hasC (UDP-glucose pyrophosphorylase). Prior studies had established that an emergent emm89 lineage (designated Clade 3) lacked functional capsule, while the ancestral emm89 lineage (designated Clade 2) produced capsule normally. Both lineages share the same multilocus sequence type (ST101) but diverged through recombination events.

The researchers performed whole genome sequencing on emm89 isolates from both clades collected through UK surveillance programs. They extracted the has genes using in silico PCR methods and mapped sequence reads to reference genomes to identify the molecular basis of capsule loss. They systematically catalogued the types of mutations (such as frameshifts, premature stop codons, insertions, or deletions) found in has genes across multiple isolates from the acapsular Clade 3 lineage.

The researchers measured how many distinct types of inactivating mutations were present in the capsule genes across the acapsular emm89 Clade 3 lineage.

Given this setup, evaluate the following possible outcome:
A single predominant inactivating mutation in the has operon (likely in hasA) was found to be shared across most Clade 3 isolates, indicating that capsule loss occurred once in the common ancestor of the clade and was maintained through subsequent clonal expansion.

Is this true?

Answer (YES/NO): NO